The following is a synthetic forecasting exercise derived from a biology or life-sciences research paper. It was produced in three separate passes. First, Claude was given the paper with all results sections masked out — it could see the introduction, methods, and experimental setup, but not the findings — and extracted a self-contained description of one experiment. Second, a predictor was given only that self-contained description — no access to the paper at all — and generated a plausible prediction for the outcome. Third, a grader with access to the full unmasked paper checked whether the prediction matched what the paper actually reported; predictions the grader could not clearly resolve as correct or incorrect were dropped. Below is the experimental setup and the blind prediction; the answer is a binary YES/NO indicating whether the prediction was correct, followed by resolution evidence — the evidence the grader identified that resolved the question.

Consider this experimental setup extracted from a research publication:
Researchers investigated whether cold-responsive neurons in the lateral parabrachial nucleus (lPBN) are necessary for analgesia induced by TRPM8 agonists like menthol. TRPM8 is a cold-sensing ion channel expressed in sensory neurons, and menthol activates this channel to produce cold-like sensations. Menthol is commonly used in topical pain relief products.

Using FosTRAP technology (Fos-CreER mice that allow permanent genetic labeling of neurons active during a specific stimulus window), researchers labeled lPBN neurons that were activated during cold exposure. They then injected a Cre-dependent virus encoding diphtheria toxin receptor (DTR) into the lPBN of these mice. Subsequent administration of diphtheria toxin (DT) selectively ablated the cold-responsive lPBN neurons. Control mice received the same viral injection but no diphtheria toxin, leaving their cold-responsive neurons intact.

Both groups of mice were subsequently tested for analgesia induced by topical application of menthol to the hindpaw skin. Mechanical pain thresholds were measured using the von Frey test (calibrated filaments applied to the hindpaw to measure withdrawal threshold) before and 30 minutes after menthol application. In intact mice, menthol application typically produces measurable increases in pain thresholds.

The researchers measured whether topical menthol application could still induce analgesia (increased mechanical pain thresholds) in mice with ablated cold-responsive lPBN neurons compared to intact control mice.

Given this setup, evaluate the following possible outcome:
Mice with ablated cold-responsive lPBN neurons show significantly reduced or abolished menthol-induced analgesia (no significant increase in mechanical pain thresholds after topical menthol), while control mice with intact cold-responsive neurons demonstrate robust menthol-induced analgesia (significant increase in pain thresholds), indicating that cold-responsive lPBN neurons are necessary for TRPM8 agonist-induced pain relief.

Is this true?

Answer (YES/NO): YES